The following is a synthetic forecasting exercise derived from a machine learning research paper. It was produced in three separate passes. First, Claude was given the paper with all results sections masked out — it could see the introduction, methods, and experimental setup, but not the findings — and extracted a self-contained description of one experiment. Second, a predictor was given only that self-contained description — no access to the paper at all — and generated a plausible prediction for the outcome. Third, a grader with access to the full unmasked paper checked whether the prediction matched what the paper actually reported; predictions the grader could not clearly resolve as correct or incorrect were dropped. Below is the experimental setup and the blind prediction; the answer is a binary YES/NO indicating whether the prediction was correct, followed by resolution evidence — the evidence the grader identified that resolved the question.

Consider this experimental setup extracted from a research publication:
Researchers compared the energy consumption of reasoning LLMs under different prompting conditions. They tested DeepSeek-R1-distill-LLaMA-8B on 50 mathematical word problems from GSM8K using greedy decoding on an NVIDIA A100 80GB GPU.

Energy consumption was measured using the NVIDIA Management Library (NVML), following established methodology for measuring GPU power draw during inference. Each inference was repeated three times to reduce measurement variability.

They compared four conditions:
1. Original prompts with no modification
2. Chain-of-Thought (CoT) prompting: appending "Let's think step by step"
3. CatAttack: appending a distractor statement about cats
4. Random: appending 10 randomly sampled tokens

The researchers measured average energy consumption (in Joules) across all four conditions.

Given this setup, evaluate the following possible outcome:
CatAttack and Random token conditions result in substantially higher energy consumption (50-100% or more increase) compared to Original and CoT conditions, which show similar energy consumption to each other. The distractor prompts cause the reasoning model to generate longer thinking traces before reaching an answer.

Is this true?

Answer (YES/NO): NO